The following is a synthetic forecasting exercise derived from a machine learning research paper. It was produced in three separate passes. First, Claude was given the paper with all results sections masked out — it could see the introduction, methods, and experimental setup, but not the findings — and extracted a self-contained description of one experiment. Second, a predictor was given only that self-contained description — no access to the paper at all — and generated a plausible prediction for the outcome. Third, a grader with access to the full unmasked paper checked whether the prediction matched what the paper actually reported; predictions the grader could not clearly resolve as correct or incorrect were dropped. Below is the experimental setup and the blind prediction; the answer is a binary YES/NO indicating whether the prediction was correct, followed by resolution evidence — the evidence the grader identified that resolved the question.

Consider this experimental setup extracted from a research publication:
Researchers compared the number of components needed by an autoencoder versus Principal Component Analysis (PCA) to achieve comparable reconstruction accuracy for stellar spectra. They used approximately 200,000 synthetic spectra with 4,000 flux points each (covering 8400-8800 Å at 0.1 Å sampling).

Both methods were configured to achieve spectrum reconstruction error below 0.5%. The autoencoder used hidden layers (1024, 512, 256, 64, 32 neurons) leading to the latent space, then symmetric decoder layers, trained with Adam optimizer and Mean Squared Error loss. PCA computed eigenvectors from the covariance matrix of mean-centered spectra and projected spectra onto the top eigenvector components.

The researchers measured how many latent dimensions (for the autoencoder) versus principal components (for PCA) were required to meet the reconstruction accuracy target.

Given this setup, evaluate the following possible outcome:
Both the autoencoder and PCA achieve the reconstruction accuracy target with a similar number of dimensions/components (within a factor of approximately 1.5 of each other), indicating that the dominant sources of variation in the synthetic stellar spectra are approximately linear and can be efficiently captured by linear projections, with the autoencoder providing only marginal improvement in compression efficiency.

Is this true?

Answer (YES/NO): NO